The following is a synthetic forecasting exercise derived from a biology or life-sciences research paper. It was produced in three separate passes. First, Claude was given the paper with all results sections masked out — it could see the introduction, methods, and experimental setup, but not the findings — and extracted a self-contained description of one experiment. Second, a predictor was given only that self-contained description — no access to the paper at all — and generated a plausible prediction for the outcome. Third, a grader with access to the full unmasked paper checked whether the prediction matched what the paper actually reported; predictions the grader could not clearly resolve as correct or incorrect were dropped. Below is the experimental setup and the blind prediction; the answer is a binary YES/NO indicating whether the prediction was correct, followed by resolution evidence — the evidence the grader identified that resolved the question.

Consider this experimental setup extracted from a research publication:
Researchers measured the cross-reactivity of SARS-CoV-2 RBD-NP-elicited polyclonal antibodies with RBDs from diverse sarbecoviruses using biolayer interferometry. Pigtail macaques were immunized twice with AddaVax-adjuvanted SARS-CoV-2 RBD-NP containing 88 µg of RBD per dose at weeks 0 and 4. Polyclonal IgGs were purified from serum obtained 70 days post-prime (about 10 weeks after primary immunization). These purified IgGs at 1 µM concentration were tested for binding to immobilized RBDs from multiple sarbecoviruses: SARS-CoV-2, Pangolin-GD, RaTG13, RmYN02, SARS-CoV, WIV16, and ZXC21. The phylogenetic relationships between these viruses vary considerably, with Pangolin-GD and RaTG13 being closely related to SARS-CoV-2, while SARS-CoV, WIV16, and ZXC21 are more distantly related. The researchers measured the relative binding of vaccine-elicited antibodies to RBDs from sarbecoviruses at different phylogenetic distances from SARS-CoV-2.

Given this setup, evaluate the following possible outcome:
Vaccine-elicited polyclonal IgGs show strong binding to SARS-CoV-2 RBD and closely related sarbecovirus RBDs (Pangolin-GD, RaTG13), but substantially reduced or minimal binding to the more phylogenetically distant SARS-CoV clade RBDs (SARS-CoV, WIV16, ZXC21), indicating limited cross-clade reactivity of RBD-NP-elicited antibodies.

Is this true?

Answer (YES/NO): YES